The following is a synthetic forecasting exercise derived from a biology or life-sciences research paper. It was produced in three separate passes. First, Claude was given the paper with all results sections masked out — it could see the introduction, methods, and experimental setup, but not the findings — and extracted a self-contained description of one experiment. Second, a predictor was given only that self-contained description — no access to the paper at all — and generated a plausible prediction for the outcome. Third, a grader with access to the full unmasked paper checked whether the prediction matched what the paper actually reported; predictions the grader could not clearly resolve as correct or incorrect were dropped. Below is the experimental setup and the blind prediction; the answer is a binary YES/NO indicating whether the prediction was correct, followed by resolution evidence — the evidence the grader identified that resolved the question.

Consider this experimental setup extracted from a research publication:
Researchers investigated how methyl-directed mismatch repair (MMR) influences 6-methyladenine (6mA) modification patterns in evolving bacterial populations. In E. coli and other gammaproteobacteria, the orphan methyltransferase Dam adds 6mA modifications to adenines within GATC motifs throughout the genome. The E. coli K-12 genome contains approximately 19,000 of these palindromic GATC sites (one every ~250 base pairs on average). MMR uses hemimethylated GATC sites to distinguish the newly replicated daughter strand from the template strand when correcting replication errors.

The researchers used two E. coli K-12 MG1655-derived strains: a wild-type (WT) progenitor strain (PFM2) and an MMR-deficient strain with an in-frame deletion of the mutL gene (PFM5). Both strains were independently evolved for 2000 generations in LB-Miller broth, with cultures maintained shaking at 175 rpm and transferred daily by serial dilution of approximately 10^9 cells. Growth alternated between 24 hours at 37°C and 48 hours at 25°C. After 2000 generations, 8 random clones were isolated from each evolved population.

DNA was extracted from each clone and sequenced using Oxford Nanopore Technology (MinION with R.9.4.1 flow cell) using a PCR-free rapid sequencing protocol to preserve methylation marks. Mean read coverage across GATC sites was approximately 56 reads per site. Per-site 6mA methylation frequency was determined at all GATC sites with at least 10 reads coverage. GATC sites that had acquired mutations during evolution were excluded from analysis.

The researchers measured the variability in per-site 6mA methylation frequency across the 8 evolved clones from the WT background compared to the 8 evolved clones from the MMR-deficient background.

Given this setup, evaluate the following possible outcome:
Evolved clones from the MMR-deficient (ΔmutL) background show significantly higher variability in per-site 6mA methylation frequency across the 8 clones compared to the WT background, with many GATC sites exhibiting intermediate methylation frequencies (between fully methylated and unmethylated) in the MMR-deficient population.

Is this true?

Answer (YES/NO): NO